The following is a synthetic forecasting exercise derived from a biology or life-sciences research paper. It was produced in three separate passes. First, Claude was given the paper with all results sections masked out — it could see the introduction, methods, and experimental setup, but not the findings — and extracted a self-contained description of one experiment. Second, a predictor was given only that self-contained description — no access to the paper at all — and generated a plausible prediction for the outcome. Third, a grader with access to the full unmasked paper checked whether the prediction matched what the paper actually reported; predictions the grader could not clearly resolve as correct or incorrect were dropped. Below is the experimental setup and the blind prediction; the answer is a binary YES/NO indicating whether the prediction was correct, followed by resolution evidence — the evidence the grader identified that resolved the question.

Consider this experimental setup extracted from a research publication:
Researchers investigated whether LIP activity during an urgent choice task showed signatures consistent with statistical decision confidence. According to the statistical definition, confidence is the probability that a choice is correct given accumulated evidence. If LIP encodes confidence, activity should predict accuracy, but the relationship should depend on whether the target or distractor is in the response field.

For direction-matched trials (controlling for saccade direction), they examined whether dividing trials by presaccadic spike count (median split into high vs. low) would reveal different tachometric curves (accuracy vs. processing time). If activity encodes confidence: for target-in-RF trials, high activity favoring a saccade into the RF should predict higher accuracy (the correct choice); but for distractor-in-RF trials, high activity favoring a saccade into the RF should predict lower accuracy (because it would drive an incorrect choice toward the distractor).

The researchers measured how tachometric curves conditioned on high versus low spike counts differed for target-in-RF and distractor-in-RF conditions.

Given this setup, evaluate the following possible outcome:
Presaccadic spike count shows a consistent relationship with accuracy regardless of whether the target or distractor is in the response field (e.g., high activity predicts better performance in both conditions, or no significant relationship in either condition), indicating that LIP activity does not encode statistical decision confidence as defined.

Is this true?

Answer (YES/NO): NO